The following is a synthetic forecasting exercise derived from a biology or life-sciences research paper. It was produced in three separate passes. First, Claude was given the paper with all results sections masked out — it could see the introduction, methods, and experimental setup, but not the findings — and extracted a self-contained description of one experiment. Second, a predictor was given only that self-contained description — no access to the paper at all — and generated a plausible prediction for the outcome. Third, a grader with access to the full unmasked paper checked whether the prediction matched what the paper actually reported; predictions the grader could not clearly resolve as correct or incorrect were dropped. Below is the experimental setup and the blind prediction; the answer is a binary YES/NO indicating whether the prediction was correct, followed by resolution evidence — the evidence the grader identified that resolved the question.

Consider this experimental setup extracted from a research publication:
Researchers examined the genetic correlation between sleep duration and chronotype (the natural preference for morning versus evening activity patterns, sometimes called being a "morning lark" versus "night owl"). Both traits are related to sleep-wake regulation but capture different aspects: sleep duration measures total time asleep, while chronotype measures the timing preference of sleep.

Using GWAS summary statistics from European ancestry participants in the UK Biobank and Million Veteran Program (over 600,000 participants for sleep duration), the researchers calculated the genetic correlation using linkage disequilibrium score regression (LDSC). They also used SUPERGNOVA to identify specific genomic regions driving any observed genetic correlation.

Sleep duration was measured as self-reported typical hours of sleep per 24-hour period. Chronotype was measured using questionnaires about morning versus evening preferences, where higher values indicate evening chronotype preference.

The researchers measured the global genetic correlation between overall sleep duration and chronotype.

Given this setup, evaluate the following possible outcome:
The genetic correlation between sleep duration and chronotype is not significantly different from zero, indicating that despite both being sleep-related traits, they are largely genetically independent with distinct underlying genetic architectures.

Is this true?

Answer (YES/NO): NO